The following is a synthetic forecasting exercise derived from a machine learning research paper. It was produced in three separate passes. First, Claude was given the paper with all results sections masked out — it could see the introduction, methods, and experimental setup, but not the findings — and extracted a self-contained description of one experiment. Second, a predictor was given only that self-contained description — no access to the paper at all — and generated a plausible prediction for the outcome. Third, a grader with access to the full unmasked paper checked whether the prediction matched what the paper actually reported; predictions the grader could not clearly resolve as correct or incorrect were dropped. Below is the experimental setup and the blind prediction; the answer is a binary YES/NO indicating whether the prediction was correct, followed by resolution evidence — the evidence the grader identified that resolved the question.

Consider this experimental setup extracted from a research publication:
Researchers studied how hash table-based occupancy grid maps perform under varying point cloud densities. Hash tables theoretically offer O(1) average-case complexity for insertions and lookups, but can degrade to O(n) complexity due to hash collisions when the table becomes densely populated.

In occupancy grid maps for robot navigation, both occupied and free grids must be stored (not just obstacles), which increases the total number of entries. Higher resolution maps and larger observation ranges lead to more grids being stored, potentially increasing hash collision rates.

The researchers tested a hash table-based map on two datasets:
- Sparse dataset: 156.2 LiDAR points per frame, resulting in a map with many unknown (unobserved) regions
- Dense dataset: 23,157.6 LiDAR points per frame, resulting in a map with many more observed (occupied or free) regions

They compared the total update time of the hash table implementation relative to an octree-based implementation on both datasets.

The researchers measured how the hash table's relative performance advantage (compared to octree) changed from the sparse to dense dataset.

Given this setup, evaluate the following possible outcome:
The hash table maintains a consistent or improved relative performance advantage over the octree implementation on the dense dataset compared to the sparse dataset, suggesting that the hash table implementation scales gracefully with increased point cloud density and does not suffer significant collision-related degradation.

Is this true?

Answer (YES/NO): NO